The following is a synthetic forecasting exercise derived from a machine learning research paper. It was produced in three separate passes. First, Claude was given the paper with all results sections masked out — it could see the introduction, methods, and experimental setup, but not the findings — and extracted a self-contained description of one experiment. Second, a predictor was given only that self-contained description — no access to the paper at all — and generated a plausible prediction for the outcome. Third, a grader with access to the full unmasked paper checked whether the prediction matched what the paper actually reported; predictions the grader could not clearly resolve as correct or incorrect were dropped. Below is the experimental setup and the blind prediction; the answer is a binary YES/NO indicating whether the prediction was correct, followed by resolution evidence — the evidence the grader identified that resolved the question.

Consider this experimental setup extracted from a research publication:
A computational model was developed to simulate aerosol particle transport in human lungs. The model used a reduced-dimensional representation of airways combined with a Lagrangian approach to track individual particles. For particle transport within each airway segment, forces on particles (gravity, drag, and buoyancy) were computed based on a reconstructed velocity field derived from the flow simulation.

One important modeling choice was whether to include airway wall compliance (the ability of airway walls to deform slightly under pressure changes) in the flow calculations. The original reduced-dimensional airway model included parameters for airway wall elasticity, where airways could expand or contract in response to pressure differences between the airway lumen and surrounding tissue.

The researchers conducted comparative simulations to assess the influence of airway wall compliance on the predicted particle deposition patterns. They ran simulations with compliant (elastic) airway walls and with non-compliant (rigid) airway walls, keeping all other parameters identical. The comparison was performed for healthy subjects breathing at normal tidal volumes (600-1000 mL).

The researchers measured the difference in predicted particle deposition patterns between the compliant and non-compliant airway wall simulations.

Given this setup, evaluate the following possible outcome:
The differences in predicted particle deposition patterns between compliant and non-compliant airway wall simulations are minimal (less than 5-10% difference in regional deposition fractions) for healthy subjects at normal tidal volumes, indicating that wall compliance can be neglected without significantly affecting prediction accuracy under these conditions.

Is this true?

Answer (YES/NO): YES